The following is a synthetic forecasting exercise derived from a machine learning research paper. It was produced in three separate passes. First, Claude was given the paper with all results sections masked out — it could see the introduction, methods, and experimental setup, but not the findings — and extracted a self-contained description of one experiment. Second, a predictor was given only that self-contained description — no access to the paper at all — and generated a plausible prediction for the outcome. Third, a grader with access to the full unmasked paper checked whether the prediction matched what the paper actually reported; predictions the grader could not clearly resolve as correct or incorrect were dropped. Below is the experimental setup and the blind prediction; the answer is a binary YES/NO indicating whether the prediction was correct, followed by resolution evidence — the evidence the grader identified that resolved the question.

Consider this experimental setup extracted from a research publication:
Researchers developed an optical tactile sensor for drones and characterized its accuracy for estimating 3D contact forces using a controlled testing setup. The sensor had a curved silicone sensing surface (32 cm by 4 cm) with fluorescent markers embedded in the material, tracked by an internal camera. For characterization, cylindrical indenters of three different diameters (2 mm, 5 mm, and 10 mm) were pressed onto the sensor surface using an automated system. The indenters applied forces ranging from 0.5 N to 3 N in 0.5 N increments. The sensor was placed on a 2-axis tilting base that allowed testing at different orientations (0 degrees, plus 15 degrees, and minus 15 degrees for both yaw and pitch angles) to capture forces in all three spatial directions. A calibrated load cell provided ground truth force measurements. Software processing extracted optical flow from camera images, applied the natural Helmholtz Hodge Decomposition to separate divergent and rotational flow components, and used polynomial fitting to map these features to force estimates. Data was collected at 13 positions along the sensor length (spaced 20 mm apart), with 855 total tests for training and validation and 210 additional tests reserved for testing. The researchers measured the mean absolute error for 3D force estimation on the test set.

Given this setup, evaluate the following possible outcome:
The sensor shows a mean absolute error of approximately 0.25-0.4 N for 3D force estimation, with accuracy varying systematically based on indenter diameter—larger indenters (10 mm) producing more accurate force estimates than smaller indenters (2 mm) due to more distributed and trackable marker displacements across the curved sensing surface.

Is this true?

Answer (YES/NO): NO